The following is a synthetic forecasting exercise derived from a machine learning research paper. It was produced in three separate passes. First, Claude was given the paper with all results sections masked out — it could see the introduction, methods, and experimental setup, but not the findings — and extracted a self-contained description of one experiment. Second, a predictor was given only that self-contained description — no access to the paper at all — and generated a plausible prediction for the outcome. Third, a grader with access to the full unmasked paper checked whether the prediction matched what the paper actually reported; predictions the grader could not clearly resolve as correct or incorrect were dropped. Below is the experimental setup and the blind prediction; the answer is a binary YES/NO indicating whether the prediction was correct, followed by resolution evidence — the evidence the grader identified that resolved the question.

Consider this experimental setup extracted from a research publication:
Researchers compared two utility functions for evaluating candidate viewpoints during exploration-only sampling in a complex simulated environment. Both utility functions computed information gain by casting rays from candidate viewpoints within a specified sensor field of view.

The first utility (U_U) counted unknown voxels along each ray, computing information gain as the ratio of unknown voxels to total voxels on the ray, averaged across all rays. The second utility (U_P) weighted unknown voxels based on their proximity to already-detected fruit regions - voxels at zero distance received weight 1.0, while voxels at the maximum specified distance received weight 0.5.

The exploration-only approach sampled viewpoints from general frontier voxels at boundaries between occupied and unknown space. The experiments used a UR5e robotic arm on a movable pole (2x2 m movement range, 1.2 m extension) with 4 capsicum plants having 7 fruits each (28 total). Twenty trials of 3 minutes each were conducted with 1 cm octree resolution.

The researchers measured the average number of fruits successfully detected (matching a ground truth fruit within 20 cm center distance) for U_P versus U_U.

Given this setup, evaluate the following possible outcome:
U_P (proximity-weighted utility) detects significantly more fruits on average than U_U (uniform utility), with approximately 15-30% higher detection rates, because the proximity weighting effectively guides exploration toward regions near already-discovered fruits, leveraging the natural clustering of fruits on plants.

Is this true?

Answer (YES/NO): NO